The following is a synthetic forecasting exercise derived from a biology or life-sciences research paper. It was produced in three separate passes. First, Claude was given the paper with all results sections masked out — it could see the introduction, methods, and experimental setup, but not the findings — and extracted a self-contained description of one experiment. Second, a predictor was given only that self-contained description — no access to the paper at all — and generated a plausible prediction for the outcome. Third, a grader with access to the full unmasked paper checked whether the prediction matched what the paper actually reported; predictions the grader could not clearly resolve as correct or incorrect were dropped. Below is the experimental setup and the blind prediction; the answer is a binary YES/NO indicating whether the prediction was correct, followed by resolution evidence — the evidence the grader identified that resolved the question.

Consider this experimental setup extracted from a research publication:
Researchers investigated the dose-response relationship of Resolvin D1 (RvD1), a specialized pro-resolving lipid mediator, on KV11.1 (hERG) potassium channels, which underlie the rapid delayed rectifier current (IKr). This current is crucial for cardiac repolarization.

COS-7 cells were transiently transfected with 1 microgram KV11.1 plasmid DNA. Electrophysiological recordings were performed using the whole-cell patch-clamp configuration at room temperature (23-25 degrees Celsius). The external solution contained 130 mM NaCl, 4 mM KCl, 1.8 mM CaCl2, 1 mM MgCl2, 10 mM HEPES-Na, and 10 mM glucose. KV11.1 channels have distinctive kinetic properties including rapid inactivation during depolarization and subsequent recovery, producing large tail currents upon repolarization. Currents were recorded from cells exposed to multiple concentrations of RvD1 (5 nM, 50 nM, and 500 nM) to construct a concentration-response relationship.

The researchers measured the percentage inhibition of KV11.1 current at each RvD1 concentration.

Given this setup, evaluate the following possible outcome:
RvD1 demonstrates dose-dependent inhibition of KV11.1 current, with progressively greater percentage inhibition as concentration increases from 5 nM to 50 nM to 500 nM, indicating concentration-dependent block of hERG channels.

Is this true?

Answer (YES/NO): YES